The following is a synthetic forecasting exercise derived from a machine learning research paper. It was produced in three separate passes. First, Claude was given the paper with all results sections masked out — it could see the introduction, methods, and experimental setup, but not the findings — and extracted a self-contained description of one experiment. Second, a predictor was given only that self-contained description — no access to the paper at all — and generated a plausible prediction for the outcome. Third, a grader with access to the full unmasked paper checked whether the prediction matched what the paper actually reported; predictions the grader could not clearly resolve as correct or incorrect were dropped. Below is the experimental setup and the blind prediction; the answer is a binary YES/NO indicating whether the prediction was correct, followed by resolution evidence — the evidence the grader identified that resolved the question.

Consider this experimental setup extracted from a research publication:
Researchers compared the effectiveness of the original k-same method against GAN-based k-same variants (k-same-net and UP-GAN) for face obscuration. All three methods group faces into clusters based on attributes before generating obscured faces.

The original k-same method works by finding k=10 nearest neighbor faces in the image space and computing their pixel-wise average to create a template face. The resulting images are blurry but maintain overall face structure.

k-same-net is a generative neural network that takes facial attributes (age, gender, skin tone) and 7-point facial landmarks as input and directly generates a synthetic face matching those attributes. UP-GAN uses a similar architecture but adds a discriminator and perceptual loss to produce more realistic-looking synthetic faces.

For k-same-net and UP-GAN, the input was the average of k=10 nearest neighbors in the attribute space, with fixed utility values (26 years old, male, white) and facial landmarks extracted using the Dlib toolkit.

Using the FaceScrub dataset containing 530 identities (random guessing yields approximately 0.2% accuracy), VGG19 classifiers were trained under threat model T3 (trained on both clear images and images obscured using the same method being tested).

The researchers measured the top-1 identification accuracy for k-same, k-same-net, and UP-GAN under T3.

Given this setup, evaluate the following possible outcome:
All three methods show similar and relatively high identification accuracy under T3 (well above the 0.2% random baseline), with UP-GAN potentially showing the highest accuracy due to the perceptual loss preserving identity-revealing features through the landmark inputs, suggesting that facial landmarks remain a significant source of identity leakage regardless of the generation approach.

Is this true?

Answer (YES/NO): NO